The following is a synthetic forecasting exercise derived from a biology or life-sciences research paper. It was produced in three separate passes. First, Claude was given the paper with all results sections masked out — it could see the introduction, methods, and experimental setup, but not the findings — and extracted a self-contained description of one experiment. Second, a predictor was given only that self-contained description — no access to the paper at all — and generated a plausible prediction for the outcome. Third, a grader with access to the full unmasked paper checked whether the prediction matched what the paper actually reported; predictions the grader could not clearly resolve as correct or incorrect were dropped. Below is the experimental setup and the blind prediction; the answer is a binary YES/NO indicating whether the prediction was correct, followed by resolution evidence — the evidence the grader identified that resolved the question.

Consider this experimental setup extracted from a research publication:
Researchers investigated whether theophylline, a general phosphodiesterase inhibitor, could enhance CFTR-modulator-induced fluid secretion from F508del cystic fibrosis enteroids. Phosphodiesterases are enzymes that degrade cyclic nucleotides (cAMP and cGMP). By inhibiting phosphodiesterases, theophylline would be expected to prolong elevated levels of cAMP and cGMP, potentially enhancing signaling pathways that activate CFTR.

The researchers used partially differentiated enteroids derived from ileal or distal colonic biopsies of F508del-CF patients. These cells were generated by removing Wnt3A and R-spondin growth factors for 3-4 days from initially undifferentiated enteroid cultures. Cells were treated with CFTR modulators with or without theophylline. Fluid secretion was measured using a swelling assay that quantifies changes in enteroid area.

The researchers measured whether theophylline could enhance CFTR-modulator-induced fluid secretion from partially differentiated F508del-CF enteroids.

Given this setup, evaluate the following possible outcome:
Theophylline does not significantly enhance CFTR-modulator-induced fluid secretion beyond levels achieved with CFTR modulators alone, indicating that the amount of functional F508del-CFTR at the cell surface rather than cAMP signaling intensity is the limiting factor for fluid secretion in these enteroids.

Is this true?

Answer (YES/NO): NO